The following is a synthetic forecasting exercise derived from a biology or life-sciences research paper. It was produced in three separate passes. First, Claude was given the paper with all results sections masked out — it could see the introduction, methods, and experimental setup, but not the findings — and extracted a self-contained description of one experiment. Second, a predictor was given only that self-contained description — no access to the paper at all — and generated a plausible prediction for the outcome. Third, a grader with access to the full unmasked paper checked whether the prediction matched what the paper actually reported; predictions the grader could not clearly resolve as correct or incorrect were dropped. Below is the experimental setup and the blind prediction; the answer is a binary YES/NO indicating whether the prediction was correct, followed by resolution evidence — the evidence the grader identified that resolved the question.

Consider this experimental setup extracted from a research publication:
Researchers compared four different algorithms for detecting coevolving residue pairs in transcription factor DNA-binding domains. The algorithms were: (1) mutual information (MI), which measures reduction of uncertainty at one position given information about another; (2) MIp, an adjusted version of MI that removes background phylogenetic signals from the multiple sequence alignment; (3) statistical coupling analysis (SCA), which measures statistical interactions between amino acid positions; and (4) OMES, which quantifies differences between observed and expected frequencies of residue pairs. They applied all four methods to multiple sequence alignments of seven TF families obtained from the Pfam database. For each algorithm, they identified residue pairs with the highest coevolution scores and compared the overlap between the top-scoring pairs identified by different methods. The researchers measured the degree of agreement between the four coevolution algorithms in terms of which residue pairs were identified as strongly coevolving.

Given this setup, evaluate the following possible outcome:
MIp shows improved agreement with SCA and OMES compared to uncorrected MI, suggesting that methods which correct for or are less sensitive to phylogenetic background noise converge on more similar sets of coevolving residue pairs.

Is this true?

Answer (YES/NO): NO